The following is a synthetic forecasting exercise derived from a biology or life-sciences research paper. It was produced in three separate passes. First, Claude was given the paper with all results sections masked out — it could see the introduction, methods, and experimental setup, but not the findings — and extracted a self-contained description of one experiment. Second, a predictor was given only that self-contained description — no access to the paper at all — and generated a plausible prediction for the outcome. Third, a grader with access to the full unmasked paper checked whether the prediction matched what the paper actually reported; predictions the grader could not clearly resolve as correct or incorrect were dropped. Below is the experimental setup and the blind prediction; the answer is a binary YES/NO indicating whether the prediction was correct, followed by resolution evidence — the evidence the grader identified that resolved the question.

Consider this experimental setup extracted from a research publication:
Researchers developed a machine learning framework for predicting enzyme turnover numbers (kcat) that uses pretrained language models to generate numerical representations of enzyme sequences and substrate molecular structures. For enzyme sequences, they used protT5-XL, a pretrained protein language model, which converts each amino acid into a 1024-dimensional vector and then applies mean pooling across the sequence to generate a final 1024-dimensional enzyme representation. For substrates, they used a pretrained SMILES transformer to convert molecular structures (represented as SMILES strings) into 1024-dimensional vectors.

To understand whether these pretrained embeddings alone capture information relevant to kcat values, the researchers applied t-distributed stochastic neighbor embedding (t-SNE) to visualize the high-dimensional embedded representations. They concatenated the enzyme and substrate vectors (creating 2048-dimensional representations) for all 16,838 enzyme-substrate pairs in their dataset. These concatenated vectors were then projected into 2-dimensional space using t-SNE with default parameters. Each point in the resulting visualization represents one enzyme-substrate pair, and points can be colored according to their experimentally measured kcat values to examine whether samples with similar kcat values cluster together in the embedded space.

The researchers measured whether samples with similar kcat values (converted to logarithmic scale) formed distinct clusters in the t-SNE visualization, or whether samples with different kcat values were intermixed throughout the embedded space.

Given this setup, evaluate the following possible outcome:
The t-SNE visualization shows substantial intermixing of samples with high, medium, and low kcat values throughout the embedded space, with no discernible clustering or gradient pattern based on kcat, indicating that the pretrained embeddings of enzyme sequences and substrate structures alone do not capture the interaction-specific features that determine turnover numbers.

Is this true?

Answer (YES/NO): YES